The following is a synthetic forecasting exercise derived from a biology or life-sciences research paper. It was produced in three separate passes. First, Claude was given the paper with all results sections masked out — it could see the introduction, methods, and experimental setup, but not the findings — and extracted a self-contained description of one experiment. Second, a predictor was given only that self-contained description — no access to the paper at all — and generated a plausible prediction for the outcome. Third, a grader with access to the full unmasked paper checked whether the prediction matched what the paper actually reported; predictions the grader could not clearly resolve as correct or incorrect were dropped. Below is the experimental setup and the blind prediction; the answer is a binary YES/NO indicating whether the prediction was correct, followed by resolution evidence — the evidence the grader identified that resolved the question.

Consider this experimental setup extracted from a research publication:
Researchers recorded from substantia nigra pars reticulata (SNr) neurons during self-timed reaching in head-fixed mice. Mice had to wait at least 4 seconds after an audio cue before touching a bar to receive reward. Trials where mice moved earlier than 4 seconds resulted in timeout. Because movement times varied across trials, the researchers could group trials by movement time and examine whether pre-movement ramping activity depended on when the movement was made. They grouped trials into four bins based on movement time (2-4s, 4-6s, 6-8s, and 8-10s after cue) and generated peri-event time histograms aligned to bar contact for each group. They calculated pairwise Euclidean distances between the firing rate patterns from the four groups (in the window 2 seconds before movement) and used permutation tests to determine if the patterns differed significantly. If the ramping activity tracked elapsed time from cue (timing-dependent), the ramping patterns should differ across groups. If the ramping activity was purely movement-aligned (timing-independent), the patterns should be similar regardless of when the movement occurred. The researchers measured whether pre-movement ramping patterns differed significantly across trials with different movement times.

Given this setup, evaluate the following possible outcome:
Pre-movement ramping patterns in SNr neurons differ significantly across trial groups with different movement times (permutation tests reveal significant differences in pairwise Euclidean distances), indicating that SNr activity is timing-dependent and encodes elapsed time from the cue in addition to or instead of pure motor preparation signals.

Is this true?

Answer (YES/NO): NO